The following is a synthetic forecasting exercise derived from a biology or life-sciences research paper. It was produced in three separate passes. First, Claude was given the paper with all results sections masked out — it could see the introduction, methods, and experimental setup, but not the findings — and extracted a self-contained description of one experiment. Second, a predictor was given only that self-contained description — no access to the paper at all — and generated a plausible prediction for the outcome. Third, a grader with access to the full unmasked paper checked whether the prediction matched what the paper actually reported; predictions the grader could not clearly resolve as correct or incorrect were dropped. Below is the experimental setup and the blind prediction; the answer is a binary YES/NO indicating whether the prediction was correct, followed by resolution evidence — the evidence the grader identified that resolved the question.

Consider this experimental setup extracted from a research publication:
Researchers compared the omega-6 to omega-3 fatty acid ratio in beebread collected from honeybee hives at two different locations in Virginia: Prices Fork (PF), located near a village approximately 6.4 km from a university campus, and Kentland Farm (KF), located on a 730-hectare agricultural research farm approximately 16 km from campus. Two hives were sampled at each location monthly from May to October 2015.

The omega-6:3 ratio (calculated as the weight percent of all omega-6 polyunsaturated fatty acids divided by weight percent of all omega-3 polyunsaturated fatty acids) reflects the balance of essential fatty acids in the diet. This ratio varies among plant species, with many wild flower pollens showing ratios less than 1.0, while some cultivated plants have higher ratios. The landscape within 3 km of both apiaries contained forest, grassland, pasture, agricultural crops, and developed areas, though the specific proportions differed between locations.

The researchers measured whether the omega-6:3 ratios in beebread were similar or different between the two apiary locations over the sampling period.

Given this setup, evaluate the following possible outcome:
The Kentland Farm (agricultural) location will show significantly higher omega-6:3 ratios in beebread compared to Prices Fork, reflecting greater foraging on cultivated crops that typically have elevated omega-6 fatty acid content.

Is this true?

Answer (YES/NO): NO